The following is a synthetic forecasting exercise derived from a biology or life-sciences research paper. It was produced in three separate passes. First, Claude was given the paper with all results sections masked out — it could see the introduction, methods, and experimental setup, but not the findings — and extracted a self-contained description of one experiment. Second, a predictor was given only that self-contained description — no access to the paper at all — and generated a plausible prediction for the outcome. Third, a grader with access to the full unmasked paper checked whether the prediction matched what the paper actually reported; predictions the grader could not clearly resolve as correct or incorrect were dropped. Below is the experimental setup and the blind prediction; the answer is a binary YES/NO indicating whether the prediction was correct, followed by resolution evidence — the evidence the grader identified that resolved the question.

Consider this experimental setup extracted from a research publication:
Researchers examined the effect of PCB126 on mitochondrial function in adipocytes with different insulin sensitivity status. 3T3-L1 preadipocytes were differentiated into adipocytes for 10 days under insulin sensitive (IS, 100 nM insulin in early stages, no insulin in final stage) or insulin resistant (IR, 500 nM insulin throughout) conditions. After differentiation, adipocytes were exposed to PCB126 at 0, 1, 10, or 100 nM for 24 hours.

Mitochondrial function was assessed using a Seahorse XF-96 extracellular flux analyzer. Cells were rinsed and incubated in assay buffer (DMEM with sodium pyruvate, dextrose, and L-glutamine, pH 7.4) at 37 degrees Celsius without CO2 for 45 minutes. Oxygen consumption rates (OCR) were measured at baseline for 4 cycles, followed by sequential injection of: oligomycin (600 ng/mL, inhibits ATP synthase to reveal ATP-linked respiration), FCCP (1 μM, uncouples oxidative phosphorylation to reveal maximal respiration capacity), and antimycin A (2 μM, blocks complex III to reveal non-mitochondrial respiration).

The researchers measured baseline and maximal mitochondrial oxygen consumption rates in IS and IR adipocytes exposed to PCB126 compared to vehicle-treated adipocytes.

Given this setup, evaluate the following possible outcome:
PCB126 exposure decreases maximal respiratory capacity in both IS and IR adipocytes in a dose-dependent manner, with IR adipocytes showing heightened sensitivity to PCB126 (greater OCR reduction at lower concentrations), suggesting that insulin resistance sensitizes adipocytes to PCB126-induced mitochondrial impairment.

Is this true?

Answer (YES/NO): NO